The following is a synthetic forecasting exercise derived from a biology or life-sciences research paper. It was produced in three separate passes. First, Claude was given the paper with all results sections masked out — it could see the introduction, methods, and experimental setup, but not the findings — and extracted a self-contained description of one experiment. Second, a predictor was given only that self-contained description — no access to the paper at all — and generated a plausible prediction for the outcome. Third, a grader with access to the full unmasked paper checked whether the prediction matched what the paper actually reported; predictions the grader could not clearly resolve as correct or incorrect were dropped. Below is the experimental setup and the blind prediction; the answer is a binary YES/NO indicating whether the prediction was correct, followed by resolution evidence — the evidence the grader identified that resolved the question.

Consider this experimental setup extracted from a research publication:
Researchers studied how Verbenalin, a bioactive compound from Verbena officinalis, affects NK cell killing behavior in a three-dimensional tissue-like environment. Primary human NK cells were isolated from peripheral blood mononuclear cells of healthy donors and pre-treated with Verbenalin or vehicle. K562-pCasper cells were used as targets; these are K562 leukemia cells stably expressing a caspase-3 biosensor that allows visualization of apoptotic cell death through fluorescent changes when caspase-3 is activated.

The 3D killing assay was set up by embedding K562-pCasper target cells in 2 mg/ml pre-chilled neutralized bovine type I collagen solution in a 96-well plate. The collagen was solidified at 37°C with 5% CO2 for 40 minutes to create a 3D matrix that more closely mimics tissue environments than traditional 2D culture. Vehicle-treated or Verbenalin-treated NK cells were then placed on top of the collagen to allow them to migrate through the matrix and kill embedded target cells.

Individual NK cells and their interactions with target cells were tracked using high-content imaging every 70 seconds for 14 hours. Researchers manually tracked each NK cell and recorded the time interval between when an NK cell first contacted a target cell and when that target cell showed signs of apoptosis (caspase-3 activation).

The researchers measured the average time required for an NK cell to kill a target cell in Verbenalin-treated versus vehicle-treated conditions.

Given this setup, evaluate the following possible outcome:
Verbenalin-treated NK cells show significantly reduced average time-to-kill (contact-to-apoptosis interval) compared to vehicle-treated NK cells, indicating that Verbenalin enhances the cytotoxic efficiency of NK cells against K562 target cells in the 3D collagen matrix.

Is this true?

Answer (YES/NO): YES